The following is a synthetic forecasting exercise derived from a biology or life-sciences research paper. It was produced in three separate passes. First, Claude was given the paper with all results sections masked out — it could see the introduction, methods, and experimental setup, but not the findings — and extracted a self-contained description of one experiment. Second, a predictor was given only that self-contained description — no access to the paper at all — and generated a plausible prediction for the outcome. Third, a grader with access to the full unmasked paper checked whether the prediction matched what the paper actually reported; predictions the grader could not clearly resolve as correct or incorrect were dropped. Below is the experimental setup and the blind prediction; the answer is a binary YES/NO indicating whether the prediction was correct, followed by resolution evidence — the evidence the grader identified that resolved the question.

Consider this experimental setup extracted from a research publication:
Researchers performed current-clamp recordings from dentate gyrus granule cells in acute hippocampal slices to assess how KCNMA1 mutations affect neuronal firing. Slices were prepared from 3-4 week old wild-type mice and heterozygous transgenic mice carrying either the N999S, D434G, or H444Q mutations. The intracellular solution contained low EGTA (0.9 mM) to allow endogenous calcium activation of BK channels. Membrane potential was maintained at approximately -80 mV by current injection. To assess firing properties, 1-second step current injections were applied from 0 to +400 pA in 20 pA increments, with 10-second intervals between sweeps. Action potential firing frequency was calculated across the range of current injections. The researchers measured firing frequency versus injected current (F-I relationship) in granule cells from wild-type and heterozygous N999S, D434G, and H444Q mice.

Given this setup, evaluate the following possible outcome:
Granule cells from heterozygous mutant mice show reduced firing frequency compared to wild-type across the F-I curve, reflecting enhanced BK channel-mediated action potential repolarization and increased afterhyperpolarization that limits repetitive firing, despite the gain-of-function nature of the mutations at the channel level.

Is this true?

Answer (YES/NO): NO